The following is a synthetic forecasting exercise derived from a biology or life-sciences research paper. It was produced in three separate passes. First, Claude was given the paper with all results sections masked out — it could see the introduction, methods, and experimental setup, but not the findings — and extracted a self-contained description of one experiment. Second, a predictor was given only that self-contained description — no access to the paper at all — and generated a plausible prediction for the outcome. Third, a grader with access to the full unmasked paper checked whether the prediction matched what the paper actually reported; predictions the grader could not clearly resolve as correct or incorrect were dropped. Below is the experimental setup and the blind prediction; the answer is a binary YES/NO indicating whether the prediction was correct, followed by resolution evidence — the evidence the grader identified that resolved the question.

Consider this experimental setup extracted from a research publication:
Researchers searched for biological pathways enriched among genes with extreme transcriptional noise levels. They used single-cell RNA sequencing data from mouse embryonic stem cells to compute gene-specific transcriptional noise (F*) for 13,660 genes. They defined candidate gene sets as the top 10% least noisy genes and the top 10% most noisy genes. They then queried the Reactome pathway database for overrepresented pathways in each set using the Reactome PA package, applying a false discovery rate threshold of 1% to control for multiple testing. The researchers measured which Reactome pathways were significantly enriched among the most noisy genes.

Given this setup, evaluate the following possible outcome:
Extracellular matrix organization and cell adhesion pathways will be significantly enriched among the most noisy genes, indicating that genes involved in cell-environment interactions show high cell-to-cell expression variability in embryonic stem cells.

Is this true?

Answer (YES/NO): NO